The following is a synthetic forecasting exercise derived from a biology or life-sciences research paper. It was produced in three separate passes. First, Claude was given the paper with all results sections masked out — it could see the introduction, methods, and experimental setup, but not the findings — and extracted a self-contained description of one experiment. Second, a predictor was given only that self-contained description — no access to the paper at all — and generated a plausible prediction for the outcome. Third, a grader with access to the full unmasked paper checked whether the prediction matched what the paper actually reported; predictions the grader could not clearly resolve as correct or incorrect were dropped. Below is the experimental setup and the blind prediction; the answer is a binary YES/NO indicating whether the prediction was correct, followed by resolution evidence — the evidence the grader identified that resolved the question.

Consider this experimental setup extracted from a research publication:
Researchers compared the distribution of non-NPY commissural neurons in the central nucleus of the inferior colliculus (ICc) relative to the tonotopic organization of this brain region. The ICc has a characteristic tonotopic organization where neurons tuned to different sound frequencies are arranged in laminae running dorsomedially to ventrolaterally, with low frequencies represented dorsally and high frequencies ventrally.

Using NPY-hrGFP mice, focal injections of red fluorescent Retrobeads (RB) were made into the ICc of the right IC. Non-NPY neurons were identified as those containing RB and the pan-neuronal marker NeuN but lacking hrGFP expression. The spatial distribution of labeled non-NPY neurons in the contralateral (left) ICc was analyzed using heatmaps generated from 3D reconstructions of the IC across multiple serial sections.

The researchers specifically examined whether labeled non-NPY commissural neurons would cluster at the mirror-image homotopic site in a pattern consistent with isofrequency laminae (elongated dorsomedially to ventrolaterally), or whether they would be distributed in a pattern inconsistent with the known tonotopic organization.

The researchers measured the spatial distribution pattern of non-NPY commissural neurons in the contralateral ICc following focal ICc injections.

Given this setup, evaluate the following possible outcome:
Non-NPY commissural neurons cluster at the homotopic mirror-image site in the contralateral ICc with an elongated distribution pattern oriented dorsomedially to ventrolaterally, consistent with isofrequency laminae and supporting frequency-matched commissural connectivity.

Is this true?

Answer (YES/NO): YES